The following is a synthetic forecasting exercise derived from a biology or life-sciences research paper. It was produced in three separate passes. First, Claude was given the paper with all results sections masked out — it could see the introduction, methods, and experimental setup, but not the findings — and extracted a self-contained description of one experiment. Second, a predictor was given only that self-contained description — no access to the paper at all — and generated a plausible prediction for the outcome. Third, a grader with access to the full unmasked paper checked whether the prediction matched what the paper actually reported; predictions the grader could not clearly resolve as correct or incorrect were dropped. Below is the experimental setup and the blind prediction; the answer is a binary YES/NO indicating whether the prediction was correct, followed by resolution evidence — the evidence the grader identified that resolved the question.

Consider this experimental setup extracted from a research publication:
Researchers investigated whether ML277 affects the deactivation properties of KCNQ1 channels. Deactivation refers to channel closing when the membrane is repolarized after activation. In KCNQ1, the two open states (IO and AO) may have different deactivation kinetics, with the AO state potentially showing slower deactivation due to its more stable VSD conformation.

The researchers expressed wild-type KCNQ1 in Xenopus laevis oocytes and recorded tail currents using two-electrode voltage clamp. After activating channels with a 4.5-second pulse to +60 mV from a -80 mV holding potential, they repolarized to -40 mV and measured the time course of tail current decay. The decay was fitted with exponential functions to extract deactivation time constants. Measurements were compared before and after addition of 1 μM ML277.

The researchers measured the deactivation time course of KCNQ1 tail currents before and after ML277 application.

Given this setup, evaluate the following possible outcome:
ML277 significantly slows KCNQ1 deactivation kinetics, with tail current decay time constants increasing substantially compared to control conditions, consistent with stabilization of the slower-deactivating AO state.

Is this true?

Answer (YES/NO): YES